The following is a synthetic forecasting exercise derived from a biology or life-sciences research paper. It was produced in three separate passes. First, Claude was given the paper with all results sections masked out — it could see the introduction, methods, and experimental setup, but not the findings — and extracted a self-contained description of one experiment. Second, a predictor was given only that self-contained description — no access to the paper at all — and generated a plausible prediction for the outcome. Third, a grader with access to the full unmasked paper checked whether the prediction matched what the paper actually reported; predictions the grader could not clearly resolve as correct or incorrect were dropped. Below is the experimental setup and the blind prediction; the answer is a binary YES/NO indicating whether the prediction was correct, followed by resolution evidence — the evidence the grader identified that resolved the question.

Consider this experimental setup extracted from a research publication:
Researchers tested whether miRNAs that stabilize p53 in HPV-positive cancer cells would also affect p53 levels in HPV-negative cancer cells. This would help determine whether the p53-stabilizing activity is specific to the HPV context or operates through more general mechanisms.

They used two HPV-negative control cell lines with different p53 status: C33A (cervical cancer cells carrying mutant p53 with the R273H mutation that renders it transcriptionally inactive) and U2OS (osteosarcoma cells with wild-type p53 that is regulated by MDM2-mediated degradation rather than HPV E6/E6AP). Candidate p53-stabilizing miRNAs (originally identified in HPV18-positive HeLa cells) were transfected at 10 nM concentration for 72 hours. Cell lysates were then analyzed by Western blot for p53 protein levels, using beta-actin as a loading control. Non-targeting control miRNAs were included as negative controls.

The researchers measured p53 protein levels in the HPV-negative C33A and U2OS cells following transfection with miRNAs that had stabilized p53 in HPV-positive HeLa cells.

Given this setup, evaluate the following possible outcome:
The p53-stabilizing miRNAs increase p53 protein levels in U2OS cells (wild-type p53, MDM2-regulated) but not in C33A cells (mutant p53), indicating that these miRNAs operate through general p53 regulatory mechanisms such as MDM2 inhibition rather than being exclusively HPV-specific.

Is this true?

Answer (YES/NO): NO